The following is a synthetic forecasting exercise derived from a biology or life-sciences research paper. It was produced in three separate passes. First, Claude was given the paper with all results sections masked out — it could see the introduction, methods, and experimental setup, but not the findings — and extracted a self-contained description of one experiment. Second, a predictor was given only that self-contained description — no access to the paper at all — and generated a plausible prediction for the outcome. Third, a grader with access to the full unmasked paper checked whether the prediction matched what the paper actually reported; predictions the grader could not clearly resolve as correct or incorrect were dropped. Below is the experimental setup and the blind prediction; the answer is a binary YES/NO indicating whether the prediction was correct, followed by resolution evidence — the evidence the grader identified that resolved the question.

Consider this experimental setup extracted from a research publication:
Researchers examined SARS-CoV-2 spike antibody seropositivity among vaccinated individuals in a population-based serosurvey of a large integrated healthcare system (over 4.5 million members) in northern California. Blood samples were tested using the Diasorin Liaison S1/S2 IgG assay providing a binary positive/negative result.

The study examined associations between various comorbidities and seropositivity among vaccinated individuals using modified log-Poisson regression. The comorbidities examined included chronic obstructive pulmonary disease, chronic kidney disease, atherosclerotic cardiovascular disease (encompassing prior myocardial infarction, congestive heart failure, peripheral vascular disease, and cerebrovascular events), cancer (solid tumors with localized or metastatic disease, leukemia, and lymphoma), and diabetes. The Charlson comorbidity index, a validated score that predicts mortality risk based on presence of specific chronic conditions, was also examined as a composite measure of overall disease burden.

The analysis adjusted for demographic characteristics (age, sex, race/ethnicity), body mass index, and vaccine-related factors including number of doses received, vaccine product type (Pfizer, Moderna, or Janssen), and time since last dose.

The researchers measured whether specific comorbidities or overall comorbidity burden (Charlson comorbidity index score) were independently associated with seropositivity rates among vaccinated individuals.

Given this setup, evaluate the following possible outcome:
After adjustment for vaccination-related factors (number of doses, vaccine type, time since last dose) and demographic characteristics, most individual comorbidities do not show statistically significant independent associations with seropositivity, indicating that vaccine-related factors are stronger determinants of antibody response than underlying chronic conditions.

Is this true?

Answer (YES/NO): YES